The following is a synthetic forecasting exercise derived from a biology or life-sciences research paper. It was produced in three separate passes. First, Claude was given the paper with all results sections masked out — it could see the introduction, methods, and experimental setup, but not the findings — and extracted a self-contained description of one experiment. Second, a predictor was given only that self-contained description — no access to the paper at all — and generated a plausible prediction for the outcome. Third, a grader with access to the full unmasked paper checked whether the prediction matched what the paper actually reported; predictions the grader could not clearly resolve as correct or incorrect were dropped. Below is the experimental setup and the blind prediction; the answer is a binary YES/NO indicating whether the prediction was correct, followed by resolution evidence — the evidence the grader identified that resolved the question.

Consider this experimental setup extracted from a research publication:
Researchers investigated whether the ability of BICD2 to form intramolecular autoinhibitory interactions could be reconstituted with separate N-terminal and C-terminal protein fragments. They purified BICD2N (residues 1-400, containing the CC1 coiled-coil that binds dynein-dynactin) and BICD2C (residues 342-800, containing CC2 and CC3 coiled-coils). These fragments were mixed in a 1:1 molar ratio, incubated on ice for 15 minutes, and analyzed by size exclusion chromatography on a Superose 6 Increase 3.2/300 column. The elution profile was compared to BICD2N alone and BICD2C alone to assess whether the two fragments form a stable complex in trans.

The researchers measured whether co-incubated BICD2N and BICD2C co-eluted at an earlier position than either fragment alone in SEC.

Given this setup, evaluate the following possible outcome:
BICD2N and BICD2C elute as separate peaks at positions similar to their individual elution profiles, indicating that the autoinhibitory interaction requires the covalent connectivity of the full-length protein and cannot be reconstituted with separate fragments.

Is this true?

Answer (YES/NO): NO